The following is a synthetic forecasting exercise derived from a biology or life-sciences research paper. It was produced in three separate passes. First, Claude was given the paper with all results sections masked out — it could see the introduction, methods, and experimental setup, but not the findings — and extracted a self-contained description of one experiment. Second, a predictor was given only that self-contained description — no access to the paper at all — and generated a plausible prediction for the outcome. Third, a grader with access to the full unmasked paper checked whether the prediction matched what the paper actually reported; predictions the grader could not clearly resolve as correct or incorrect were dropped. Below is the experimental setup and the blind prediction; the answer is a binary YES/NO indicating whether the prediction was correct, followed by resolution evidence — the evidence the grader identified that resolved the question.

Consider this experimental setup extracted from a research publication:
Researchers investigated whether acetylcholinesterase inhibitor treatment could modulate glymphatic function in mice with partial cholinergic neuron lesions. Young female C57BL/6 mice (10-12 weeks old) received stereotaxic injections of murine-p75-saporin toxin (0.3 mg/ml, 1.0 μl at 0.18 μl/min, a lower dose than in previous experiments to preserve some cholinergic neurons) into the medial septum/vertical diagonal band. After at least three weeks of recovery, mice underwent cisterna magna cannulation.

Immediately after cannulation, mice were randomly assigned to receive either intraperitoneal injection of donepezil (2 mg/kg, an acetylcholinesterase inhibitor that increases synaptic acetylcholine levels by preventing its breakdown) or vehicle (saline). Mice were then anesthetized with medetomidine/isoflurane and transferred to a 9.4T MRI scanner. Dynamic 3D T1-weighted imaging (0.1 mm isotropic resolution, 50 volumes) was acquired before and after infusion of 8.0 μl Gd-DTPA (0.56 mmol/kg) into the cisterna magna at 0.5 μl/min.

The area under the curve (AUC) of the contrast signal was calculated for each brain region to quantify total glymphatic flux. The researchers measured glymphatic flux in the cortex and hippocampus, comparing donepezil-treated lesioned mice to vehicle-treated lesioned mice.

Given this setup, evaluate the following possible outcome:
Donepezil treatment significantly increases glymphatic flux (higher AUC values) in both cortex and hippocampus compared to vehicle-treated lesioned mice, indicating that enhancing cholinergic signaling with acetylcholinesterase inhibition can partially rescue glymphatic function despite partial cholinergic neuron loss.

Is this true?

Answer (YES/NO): NO